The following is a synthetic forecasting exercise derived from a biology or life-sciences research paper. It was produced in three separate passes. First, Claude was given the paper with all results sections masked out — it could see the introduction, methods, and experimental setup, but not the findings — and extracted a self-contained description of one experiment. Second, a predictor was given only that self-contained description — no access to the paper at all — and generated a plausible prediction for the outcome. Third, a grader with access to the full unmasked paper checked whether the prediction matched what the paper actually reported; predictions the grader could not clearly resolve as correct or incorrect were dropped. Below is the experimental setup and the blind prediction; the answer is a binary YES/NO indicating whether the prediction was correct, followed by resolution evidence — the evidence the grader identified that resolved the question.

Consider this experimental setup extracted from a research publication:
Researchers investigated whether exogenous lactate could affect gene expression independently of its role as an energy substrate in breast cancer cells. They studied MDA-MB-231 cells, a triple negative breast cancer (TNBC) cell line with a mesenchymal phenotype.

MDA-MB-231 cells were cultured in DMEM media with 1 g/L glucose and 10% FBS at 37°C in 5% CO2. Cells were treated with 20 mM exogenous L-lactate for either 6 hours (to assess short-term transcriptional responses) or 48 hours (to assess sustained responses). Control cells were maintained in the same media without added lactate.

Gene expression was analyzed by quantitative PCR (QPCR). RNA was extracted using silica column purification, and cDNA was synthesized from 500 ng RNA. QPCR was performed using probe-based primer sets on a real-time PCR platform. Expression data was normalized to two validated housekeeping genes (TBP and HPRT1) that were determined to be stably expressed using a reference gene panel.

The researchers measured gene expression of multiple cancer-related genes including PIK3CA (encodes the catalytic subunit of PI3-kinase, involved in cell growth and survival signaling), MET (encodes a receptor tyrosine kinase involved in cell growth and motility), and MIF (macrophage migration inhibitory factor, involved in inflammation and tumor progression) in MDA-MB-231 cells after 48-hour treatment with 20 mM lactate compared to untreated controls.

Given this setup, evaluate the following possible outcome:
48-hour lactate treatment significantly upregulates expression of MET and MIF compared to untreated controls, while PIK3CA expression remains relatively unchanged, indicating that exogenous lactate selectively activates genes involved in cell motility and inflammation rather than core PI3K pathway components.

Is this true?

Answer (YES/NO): NO